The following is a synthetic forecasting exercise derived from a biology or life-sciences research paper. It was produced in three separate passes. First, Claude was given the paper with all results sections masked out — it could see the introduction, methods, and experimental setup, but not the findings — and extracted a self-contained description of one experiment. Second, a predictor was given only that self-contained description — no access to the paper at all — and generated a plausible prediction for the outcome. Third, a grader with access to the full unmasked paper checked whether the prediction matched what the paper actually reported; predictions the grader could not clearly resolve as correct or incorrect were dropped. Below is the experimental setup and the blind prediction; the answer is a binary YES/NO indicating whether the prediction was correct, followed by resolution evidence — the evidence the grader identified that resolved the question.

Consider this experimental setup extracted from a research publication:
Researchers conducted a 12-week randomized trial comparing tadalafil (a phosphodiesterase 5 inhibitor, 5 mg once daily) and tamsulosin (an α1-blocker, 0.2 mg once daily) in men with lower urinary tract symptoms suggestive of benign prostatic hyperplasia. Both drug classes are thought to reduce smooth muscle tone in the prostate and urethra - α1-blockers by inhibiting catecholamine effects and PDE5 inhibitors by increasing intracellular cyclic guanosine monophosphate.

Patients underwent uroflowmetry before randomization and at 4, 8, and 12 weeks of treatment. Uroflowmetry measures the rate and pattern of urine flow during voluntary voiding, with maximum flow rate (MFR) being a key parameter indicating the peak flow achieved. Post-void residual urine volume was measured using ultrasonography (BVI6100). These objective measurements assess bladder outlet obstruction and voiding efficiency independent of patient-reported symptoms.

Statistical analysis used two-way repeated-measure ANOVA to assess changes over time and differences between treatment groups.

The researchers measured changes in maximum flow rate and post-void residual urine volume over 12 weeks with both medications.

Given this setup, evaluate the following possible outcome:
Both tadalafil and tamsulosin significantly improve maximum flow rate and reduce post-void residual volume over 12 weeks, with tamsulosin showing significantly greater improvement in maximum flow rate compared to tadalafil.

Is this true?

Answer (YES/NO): NO